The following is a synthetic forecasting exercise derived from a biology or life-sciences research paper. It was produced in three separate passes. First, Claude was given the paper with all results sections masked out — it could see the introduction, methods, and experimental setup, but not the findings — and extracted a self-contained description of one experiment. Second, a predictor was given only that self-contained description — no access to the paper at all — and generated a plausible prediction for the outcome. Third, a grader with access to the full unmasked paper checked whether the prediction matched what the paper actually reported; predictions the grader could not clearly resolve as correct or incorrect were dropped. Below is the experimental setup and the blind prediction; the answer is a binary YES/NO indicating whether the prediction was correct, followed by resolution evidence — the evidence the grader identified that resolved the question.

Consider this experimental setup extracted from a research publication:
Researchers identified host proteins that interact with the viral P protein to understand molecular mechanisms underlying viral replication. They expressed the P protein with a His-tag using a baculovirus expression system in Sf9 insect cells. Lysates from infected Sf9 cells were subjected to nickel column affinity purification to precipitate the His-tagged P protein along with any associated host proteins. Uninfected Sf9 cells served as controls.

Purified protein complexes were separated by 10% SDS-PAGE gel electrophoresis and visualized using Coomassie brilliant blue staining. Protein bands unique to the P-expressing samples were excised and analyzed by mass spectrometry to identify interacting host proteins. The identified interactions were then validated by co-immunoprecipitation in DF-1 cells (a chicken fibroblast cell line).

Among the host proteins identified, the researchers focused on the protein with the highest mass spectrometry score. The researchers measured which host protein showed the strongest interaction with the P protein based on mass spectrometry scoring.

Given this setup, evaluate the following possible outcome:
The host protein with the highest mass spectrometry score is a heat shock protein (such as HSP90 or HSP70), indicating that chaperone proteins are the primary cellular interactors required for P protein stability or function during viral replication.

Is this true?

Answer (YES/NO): NO